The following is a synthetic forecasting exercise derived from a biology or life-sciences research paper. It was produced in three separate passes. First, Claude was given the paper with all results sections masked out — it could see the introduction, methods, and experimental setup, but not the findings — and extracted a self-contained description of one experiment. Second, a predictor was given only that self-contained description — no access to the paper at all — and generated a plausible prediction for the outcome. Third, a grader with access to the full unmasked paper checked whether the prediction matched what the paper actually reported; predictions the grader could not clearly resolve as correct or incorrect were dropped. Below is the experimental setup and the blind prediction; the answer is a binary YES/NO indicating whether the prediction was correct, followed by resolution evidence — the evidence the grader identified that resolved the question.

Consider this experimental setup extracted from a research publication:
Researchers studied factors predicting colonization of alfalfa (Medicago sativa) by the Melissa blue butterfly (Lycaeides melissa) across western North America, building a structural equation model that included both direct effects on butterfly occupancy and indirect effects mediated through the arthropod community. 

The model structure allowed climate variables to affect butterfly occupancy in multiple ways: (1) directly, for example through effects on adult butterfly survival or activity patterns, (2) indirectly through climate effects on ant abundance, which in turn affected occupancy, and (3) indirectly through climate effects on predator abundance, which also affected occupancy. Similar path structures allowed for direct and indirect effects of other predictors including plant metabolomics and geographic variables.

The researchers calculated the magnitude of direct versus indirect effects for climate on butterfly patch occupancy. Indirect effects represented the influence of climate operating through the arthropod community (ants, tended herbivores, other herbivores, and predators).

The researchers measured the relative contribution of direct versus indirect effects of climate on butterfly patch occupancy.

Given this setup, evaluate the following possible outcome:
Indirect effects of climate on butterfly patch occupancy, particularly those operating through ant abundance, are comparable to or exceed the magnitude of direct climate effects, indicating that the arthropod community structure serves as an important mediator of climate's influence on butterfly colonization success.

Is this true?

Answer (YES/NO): NO